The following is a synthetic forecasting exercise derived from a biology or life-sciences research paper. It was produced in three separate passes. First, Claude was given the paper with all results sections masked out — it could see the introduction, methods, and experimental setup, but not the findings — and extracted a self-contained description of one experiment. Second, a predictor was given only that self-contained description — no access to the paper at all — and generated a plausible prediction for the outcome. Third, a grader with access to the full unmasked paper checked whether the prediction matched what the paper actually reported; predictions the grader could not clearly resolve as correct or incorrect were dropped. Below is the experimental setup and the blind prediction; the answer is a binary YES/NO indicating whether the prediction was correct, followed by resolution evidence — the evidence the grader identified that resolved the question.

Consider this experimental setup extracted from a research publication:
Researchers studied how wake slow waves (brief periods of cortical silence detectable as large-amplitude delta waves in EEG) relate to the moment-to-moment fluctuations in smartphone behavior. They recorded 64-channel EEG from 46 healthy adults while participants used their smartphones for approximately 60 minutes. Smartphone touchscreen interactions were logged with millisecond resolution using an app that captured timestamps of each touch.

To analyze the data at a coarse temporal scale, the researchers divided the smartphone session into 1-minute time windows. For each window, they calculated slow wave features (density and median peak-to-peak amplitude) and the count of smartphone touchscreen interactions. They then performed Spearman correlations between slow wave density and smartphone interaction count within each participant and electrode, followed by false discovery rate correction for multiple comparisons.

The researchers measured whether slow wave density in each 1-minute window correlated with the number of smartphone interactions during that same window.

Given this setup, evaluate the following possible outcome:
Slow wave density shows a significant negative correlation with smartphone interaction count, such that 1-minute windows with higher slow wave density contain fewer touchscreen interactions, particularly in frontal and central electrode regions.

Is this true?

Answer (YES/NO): NO